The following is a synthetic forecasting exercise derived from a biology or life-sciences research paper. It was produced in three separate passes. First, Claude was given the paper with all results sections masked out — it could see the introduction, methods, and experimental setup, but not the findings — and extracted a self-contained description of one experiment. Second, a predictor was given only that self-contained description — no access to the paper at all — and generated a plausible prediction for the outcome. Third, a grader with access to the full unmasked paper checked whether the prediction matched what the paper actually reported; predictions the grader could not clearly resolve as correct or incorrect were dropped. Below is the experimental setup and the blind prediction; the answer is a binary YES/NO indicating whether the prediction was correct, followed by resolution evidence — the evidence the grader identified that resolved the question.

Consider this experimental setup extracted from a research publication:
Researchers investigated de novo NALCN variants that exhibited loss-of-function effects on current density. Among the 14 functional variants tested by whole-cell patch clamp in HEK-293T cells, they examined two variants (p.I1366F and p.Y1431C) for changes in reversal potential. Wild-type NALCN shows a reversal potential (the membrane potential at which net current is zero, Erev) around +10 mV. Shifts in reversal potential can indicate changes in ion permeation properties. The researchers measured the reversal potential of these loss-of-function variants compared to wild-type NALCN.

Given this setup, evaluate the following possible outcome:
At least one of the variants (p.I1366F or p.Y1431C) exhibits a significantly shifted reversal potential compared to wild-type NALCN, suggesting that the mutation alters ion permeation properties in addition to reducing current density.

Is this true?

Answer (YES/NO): YES